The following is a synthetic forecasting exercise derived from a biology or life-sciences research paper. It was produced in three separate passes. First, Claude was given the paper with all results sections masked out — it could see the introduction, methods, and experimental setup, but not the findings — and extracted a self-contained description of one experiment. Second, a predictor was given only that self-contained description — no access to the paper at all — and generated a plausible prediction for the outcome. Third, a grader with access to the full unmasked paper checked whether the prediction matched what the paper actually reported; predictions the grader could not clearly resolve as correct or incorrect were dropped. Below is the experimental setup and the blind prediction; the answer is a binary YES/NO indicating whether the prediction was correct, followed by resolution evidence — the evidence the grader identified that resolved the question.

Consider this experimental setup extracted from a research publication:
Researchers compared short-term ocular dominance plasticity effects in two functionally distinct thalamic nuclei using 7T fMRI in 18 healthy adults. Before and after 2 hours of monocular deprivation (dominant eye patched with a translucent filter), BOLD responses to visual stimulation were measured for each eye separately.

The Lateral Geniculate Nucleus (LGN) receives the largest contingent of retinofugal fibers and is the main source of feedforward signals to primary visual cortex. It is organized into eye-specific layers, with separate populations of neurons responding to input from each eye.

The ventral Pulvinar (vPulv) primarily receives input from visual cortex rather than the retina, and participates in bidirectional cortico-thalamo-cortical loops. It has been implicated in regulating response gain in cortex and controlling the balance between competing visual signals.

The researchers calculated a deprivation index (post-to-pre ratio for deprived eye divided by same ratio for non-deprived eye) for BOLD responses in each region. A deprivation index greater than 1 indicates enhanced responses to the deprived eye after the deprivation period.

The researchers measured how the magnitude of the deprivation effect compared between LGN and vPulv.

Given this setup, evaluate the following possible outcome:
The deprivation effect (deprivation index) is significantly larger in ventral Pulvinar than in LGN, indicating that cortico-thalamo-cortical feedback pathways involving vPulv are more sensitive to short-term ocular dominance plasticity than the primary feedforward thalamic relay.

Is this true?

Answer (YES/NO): YES